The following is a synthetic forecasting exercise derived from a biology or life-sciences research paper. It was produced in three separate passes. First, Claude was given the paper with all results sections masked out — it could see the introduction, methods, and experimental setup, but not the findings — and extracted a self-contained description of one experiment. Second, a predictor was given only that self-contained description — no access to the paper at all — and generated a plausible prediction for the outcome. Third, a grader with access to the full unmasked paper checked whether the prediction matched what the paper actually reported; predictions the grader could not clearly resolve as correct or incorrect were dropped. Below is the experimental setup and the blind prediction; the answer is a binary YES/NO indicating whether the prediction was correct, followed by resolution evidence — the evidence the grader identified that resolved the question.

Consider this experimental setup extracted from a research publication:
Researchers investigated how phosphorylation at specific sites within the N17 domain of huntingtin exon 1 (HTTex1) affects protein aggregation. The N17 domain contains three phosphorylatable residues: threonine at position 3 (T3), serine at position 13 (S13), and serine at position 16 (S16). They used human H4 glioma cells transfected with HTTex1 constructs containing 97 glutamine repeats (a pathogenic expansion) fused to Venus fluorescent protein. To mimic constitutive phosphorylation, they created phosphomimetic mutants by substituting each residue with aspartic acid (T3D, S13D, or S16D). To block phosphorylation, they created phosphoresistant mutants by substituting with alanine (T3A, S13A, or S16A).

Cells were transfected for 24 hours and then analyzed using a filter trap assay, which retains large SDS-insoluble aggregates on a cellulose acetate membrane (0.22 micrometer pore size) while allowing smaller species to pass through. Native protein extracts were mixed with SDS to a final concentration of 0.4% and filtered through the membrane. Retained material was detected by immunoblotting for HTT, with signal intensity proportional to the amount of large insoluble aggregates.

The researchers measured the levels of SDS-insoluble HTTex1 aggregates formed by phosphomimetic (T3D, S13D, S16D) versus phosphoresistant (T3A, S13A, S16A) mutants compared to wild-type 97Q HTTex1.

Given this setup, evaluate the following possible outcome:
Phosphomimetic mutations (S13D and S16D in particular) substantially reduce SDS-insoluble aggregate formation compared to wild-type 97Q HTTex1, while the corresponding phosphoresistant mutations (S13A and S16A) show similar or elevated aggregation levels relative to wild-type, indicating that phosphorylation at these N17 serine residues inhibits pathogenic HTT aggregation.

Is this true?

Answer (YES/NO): NO